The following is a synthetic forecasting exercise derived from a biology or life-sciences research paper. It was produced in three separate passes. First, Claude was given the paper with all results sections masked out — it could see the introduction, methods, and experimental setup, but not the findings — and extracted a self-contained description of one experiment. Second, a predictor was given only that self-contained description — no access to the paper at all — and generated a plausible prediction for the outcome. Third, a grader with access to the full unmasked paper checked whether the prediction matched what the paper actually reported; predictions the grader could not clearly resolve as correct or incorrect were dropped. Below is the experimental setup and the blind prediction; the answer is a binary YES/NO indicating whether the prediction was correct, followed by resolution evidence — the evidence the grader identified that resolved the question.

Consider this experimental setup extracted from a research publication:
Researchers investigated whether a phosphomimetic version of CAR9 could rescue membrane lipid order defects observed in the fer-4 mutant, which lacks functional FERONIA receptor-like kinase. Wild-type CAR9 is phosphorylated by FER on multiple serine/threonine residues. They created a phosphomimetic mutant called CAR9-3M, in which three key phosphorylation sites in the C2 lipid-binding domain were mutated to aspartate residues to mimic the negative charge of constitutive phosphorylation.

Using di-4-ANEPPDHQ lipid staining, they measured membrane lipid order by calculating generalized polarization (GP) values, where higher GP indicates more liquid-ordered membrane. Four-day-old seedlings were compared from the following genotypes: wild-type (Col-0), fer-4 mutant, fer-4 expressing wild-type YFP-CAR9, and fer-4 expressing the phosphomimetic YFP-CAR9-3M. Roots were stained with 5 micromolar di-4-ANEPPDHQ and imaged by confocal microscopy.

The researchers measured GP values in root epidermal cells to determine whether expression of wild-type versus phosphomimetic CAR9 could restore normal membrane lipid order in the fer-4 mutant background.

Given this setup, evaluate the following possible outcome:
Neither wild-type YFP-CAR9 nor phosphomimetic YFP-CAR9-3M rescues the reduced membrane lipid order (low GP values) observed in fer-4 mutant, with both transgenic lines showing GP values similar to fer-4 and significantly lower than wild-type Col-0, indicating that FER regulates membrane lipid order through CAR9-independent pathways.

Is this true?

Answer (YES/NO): NO